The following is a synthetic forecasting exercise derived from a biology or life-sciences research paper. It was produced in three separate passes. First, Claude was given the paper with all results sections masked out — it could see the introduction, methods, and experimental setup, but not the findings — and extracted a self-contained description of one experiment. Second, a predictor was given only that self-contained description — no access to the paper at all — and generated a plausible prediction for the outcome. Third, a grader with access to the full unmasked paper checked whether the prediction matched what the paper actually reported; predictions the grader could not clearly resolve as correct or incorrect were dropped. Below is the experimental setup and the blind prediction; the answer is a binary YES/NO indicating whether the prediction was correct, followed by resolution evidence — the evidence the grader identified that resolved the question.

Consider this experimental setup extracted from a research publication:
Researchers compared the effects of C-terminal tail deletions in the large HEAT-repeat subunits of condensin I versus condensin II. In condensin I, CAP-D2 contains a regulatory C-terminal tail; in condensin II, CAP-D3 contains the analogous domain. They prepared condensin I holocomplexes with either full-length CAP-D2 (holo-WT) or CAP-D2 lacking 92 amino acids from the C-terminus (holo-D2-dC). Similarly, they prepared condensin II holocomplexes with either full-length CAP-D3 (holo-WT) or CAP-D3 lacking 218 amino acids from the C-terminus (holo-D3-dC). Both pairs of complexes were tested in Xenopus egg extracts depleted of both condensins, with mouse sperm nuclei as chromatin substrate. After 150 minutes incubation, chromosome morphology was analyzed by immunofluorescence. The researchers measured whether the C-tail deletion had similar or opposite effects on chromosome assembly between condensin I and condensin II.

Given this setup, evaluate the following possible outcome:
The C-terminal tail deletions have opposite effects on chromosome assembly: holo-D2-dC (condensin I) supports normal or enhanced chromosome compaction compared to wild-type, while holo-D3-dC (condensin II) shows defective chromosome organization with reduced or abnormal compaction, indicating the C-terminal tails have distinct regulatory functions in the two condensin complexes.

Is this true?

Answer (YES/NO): NO